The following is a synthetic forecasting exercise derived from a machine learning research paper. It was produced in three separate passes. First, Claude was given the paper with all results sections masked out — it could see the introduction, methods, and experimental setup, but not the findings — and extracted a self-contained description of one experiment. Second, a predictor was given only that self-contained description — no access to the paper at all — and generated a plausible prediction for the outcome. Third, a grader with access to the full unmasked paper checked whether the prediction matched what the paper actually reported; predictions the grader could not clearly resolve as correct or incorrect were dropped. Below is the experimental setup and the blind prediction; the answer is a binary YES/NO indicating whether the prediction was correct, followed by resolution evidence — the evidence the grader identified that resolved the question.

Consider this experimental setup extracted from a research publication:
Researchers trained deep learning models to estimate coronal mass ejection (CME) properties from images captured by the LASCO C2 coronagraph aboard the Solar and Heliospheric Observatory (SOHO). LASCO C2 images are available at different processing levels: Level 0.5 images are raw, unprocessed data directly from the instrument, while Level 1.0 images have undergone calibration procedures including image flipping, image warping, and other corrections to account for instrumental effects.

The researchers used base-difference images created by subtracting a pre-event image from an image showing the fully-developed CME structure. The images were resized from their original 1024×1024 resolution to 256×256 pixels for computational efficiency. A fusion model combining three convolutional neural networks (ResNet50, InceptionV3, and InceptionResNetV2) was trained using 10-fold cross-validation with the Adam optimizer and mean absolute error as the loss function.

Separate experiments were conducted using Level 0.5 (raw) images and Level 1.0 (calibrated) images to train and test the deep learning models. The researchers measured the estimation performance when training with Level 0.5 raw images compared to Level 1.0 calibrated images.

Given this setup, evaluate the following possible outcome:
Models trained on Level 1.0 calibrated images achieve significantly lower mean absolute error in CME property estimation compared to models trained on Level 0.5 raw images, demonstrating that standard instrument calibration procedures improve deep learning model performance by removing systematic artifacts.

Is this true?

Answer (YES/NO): NO